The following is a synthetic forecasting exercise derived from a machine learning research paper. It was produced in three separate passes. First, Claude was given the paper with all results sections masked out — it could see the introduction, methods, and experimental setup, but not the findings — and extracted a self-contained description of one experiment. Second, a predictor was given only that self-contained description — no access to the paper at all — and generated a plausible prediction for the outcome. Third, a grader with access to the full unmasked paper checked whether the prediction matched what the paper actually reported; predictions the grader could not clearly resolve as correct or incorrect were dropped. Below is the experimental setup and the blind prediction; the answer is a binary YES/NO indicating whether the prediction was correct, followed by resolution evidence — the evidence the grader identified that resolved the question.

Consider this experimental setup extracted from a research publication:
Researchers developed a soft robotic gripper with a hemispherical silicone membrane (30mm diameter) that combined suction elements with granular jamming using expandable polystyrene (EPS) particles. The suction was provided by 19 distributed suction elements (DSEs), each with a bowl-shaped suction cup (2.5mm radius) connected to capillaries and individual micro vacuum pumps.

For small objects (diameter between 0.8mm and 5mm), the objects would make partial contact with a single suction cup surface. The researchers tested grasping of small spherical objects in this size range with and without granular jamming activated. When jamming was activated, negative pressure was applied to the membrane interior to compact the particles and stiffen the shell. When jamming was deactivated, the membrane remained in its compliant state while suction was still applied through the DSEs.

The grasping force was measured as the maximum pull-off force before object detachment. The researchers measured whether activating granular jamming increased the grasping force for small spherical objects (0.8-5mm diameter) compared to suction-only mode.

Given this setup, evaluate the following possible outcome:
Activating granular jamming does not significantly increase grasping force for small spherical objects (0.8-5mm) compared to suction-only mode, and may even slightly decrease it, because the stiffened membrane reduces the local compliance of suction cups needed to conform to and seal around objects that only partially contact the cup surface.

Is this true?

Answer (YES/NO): NO